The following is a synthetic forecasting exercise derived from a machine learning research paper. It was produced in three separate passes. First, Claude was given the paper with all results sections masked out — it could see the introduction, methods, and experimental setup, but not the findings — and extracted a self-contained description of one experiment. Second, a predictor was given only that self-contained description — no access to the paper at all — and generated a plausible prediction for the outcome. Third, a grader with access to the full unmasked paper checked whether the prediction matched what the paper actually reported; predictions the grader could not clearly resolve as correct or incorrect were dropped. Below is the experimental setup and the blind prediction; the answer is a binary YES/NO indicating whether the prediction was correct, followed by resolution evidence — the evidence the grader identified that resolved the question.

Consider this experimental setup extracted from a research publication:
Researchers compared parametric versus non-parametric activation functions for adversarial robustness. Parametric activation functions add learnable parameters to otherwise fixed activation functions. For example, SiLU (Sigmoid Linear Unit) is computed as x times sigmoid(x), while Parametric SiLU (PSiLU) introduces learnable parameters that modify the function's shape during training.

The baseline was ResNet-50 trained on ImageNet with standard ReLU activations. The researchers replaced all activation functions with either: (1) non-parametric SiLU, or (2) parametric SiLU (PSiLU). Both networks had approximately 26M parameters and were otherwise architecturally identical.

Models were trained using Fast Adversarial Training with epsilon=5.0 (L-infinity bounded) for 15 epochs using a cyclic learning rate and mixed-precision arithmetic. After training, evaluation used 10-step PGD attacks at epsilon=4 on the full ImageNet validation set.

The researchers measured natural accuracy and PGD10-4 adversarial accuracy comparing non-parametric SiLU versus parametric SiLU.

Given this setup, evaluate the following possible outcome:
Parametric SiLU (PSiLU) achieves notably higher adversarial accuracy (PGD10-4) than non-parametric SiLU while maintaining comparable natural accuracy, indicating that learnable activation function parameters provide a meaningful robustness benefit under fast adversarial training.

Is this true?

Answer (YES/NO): NO